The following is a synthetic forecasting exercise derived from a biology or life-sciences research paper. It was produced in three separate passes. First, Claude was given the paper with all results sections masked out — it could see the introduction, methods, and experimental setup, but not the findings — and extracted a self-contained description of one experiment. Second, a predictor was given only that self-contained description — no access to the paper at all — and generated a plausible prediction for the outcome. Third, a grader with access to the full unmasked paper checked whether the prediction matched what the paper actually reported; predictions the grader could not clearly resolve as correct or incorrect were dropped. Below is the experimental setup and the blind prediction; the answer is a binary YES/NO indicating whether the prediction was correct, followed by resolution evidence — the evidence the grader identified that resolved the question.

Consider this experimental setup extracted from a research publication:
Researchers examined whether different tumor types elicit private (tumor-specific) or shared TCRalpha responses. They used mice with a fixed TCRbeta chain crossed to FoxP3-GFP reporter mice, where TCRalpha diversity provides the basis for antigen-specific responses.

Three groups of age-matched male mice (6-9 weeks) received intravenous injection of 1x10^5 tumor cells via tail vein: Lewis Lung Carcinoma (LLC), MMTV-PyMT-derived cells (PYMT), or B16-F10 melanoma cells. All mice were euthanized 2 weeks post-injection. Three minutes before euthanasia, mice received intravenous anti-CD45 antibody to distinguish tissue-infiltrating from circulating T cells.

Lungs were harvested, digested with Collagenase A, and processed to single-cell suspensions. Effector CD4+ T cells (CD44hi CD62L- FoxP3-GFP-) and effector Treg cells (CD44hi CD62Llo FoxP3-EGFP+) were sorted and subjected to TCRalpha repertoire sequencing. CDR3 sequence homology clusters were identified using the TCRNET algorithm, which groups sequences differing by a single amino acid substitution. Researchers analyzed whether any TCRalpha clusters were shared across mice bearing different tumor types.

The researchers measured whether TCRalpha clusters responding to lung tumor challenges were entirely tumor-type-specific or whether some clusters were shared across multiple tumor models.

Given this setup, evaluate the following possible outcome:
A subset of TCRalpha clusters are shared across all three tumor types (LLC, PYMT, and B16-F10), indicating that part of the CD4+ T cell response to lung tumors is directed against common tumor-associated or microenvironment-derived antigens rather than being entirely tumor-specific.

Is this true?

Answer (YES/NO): YES